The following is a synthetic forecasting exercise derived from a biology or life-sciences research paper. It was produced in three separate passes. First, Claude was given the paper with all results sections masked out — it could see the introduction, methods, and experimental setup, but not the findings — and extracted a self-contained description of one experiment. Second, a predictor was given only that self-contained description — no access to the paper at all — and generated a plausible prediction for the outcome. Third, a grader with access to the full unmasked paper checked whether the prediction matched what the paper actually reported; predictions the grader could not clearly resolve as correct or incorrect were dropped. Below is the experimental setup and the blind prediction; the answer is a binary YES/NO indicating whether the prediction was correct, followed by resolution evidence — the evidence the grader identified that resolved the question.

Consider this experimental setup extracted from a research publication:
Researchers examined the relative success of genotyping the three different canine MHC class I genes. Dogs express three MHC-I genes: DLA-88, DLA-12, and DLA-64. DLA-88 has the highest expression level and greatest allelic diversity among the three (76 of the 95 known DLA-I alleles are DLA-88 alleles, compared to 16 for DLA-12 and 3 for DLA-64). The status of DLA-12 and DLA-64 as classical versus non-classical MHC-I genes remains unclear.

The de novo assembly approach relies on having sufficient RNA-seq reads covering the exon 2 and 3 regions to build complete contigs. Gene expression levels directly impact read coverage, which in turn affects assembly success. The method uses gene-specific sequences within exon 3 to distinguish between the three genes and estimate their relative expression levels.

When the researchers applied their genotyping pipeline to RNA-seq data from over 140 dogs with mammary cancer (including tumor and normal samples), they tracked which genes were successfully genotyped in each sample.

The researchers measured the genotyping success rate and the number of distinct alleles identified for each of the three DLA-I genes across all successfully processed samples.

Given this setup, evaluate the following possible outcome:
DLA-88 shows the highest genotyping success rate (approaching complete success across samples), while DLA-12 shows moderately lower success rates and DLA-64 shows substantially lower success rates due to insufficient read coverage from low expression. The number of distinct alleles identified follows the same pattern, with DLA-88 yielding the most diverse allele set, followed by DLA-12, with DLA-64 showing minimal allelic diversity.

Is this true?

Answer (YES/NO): YES